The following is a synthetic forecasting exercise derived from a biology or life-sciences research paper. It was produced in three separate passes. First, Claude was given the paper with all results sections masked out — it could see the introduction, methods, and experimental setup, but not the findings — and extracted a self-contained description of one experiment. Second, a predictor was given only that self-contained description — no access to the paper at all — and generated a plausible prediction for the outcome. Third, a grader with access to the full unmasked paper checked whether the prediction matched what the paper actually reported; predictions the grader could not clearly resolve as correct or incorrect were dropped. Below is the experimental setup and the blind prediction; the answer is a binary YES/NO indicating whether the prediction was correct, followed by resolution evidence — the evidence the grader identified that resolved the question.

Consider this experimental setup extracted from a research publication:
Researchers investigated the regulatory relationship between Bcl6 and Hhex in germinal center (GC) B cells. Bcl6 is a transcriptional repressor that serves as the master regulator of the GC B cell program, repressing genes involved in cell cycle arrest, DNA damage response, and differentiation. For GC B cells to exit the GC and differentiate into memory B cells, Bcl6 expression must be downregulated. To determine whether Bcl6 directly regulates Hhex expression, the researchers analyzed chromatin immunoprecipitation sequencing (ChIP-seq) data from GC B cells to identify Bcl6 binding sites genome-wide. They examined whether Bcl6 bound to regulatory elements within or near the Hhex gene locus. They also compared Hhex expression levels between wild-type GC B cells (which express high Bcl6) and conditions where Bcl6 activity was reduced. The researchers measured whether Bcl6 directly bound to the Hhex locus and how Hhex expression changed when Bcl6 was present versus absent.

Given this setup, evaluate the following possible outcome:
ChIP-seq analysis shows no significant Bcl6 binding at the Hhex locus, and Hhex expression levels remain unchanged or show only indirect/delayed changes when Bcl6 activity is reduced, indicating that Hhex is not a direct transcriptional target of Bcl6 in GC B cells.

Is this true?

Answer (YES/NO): NO